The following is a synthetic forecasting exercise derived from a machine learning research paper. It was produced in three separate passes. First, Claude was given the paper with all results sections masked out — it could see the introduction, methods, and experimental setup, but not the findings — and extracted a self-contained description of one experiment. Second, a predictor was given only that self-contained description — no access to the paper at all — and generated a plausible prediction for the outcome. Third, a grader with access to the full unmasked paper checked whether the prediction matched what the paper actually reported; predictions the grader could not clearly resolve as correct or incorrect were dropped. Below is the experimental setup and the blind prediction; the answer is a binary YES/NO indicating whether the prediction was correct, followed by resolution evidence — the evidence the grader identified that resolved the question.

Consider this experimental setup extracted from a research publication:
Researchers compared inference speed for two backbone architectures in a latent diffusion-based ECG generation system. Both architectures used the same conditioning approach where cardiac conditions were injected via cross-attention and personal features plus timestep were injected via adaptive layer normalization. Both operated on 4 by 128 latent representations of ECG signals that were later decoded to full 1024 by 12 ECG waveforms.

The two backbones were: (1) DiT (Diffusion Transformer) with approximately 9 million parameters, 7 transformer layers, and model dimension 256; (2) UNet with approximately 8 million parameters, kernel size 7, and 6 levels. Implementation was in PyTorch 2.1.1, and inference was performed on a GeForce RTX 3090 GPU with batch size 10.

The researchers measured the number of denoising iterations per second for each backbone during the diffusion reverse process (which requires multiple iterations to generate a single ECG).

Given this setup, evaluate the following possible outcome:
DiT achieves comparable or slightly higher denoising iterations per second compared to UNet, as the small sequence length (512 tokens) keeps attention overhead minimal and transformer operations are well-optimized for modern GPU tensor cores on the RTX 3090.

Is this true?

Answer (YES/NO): NO